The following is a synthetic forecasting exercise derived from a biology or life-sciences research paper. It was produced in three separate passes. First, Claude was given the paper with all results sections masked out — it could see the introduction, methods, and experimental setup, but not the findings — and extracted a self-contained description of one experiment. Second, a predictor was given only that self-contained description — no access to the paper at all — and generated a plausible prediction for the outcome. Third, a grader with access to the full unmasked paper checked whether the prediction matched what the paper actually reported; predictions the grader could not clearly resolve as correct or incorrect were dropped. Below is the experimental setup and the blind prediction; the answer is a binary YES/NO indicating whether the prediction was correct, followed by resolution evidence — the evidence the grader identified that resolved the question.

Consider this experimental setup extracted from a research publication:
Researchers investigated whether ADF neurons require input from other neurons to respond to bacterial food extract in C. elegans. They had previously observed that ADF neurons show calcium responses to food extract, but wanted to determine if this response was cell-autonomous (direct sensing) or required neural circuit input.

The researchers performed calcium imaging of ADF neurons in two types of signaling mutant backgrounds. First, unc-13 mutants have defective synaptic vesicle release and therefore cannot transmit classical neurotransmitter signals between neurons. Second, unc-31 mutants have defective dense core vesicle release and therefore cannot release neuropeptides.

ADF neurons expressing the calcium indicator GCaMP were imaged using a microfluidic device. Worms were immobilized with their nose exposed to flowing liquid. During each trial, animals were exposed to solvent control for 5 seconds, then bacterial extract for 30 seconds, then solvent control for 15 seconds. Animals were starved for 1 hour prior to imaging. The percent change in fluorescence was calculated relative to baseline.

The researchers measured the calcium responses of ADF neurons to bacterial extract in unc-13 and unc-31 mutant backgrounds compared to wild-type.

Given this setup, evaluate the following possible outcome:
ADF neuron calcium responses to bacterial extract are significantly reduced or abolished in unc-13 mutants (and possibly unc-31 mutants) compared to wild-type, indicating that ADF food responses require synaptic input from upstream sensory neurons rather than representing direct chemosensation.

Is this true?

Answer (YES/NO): YES